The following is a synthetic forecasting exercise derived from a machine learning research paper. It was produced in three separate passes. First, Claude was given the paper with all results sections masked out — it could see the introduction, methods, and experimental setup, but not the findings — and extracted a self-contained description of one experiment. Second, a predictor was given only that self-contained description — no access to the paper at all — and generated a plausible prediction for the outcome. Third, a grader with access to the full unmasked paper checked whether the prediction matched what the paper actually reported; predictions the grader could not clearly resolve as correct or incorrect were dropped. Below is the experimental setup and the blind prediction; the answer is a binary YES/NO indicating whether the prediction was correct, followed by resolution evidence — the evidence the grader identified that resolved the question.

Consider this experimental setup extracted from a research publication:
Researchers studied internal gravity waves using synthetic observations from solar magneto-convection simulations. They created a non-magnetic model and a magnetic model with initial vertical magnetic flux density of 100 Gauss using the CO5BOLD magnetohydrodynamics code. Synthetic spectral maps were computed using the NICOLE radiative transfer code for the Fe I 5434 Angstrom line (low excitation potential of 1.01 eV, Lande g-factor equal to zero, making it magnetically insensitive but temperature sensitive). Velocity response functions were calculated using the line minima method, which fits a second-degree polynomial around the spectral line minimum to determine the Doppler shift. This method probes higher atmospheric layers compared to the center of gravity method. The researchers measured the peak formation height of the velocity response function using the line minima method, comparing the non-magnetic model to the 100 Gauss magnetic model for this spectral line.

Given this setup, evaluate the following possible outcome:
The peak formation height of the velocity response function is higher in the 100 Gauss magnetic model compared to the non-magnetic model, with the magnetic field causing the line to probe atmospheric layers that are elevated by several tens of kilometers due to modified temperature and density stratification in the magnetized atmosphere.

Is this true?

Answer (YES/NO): NO